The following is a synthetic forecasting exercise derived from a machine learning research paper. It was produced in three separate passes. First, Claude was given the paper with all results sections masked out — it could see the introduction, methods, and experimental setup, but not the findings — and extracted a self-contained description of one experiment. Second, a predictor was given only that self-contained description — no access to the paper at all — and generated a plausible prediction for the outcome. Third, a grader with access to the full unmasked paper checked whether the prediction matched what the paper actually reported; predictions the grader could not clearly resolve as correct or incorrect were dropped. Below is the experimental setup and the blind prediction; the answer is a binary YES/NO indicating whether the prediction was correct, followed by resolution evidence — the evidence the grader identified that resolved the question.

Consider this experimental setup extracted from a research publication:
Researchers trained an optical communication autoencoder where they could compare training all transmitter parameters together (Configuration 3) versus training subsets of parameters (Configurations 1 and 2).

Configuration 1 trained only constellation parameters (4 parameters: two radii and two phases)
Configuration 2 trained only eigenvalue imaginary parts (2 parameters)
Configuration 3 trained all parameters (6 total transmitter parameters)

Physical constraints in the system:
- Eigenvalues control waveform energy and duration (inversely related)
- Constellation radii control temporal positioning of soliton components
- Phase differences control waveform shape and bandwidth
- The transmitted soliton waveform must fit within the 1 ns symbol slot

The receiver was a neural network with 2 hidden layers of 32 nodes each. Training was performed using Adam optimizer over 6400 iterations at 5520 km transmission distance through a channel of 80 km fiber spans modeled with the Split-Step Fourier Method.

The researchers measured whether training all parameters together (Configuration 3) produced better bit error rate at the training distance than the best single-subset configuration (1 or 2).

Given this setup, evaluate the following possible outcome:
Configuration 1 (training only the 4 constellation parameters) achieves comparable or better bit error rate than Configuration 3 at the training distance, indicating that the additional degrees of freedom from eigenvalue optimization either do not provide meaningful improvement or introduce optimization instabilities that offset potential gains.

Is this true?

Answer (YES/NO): NO